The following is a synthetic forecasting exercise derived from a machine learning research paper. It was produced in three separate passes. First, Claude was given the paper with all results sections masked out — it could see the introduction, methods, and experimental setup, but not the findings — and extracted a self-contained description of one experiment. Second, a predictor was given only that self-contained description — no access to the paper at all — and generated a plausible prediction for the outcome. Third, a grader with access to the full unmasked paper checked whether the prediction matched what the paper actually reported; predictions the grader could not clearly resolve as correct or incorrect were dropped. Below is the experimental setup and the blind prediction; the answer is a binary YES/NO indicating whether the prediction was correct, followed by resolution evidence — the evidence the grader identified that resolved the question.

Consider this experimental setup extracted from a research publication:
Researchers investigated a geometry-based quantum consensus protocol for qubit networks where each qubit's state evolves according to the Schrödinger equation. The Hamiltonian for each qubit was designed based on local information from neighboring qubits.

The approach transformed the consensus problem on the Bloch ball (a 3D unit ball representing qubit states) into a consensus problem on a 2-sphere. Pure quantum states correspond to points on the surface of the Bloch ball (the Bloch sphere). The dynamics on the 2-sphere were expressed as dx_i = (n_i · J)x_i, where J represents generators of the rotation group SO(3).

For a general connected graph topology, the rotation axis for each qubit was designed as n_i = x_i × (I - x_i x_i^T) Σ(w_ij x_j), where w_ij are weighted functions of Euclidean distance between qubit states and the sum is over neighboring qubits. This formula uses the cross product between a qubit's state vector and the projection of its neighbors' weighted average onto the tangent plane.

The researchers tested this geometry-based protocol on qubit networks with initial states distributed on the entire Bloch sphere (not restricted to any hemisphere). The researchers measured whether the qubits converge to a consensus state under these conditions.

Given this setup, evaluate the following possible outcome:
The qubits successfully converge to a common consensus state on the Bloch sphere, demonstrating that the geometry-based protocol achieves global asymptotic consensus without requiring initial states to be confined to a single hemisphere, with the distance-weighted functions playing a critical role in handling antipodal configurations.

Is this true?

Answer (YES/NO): NO